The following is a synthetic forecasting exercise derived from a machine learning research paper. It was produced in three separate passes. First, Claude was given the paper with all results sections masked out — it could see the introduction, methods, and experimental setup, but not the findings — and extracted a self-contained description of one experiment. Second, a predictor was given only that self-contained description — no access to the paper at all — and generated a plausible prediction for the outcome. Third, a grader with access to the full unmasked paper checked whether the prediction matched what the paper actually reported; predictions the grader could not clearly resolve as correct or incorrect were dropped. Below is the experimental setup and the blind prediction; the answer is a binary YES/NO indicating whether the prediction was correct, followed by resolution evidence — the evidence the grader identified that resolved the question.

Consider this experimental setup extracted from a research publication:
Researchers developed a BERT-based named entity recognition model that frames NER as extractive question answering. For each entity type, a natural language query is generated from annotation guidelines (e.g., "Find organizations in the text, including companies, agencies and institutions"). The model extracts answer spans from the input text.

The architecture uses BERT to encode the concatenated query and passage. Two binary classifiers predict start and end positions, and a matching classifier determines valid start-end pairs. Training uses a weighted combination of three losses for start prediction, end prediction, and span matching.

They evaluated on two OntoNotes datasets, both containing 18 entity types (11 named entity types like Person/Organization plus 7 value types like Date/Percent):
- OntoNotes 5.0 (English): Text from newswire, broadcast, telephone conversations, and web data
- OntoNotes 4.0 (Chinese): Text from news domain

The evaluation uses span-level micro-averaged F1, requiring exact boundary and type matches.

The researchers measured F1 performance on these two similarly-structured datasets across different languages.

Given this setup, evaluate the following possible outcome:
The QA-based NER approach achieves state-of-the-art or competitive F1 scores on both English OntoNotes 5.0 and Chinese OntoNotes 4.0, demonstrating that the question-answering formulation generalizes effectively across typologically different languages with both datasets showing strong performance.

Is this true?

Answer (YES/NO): YES